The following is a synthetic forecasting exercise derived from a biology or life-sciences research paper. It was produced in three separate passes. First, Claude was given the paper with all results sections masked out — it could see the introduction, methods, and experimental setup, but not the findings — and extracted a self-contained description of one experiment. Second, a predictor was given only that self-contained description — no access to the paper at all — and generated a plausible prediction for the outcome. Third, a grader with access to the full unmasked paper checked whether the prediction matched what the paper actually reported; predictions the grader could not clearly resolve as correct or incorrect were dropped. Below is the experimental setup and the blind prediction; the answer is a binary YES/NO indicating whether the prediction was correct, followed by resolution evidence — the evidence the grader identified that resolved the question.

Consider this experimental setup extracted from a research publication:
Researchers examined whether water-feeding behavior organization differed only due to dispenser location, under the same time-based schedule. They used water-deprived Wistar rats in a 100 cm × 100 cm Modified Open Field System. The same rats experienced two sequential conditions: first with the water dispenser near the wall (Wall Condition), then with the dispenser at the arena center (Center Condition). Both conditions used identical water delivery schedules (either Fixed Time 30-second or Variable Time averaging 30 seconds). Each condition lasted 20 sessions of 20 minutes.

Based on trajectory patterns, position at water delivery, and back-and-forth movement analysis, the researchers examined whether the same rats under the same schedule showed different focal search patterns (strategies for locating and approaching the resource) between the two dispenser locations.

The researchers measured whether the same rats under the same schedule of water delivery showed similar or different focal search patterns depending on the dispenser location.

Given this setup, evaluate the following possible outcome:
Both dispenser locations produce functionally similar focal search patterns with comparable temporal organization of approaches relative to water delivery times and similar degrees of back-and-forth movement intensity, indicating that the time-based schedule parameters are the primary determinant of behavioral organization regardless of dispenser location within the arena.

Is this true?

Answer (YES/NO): NO